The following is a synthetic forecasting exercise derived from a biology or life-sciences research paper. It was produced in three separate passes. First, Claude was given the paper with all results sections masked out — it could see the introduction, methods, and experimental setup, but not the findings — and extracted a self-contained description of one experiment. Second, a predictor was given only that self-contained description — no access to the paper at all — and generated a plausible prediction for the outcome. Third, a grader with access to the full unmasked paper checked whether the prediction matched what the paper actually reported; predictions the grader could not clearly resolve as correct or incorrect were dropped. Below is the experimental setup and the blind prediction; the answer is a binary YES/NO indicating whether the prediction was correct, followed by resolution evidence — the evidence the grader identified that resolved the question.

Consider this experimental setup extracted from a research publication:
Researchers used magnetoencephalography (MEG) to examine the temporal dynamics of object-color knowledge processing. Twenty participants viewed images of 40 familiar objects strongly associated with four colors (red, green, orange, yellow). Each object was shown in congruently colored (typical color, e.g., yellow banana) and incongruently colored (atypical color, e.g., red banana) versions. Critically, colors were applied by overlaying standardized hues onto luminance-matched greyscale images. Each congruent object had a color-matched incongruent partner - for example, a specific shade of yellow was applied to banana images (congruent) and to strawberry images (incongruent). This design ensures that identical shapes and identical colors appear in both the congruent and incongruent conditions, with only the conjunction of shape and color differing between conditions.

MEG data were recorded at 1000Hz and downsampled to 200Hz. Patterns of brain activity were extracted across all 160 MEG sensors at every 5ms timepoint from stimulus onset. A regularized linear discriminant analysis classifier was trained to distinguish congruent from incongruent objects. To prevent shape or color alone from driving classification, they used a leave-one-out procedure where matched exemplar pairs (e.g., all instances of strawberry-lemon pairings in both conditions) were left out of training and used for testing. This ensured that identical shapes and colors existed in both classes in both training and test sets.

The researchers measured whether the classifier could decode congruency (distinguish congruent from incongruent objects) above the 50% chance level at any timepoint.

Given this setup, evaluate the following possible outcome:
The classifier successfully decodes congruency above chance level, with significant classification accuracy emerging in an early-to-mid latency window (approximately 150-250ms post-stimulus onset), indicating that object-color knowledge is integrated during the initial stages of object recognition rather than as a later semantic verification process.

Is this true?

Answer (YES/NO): NO